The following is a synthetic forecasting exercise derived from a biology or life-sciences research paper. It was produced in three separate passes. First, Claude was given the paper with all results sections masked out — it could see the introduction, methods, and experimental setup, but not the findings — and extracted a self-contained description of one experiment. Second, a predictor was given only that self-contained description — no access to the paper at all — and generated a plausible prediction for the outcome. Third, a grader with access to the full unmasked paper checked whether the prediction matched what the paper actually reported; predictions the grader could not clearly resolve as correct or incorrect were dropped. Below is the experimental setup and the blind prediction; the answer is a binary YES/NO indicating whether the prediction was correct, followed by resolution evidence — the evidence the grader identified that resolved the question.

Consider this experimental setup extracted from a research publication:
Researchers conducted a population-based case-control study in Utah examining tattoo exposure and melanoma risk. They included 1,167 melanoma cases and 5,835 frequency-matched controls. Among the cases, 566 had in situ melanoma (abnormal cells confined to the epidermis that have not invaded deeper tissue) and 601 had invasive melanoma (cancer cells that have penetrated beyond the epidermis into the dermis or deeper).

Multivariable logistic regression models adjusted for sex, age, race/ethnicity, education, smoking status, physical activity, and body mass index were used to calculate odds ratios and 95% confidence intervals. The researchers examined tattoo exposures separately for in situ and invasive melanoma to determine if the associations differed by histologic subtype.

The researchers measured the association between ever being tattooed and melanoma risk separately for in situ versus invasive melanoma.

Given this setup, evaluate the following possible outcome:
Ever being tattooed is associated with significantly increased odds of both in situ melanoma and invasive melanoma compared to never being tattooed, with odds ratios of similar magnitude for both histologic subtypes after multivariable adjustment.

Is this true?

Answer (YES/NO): NO